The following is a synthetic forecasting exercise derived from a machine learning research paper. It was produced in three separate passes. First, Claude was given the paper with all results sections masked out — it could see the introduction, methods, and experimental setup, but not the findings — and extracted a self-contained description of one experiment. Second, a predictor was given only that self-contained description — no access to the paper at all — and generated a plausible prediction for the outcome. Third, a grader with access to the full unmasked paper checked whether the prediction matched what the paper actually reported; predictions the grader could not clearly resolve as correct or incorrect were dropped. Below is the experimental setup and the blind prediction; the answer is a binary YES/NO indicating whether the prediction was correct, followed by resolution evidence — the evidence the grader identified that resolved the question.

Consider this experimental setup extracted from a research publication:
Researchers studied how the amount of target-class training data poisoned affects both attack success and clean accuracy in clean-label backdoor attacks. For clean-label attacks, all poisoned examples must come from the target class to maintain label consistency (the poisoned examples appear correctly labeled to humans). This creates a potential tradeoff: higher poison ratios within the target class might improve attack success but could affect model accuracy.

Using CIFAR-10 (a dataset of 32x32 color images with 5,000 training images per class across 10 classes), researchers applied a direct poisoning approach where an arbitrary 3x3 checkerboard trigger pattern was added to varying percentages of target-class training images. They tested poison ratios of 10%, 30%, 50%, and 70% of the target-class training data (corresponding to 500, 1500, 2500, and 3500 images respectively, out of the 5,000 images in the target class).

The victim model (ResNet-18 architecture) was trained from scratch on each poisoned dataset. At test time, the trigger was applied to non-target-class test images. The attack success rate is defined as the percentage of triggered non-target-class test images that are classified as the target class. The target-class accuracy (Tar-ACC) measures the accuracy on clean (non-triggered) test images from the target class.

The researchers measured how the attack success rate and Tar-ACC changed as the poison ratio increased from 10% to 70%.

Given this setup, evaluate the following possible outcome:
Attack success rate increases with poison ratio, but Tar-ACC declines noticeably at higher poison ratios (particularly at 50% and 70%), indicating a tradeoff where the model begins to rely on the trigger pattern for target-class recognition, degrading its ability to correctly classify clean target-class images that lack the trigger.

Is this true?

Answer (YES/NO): YES